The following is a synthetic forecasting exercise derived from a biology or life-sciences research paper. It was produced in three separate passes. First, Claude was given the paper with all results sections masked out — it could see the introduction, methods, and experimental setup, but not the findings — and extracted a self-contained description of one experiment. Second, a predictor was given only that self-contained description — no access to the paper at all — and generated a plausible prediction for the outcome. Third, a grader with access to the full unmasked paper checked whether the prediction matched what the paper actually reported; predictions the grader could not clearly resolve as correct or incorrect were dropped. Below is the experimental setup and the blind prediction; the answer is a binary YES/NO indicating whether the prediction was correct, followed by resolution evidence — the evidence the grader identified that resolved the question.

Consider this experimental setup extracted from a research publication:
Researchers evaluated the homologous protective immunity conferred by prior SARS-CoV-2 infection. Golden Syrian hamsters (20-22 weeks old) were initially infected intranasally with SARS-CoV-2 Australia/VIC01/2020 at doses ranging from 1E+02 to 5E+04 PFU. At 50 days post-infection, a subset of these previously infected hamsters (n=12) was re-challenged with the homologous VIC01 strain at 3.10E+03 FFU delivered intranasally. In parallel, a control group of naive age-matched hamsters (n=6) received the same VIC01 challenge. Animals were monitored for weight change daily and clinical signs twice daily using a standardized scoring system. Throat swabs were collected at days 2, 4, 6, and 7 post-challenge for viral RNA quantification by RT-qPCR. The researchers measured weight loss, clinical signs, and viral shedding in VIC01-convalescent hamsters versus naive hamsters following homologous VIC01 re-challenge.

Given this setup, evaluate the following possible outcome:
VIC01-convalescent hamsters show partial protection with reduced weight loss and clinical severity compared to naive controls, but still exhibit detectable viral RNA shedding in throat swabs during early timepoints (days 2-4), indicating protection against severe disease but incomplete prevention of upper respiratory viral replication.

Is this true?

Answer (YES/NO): NO